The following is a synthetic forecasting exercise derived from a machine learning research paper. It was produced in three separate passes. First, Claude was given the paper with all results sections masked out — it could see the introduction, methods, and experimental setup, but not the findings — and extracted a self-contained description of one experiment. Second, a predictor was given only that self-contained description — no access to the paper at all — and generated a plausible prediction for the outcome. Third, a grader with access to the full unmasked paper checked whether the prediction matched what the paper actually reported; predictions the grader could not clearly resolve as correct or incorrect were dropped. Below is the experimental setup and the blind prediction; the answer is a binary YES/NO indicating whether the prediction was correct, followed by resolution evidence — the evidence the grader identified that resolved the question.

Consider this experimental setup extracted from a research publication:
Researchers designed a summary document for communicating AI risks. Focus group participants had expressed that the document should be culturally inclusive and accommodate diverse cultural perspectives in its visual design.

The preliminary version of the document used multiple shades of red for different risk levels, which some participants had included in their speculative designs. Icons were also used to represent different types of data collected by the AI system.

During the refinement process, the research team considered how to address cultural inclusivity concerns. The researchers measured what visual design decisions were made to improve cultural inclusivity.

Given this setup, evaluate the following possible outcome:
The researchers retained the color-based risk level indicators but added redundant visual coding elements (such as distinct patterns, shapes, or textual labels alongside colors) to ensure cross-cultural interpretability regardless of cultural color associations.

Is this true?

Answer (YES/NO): NO